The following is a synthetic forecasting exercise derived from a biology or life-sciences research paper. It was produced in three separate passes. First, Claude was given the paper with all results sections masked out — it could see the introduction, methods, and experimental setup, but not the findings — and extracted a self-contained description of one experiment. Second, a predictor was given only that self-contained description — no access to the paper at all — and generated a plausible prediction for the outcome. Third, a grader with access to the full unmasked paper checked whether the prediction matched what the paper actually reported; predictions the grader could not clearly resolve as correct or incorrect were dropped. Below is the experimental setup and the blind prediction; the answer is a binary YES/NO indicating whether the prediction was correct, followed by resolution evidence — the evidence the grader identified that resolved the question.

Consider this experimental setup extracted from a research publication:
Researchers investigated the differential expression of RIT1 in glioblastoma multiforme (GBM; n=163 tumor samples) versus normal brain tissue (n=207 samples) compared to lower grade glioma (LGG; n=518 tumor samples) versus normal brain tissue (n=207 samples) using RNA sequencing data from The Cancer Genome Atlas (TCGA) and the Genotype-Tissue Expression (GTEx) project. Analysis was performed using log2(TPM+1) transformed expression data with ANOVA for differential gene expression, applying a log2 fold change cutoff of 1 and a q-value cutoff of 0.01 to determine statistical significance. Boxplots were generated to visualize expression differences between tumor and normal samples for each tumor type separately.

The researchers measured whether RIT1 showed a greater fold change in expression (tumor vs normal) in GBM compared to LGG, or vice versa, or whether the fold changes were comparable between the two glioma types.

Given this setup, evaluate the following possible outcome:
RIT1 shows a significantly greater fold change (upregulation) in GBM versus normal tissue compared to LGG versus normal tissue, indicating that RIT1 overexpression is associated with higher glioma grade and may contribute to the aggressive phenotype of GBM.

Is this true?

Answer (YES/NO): NO